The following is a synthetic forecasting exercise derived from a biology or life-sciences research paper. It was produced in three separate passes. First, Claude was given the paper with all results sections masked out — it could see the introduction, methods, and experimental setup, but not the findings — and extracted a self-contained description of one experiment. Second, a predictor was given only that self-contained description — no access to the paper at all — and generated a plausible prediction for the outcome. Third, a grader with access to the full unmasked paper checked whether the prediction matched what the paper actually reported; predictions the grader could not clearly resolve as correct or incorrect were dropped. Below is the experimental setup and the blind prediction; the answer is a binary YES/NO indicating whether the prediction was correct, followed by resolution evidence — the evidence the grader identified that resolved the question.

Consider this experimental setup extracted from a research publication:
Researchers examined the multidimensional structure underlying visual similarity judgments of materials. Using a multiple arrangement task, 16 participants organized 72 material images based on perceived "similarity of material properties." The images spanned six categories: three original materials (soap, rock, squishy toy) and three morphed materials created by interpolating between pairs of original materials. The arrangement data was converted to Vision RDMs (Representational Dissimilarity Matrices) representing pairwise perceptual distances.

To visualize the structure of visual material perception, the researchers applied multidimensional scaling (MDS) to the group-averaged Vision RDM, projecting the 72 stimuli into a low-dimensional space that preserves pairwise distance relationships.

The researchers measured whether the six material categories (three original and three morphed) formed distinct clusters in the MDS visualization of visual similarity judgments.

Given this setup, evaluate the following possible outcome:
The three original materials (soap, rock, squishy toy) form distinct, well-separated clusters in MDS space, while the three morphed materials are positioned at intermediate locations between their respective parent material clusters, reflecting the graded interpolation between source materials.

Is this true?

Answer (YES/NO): NO